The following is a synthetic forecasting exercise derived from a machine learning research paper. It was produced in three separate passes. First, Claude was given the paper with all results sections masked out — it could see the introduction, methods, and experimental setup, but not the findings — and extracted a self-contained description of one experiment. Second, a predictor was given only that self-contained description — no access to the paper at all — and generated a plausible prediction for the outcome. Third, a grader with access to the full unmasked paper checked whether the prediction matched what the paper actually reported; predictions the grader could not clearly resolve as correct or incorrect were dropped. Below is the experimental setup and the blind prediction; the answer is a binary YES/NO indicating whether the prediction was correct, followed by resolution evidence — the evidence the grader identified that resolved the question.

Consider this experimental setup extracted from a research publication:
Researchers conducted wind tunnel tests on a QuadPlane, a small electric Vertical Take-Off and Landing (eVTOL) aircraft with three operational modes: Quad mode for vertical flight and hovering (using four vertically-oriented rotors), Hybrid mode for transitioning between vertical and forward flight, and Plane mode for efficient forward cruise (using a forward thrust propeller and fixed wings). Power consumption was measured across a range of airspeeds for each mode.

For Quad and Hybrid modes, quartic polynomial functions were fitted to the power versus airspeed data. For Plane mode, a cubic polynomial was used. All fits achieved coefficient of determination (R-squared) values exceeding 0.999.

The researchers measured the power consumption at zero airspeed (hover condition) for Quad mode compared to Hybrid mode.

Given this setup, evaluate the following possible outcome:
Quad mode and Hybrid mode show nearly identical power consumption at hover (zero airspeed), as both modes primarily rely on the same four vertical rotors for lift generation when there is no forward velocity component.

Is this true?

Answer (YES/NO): NO